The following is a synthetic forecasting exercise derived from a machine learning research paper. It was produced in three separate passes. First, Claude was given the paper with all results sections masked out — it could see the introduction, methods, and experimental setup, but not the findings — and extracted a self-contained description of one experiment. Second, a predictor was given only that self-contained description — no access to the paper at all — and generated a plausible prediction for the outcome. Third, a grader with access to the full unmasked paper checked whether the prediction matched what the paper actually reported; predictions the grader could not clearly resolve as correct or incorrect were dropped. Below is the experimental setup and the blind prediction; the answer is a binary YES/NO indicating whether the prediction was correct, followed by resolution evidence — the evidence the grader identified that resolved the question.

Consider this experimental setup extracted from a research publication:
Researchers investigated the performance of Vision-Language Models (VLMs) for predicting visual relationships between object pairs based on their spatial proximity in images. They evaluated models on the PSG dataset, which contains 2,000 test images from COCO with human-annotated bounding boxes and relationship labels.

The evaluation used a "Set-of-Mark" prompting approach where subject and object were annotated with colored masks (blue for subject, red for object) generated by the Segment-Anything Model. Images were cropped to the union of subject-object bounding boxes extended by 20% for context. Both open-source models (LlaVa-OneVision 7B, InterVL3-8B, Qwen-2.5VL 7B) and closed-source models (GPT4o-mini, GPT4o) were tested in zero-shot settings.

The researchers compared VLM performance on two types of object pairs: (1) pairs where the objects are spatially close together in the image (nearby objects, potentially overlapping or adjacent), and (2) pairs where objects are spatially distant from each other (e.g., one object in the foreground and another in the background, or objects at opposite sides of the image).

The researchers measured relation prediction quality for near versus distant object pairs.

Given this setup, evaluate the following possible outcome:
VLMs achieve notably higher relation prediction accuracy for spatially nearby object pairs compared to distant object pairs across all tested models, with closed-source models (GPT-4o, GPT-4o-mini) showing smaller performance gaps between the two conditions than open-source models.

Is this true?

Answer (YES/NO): NO